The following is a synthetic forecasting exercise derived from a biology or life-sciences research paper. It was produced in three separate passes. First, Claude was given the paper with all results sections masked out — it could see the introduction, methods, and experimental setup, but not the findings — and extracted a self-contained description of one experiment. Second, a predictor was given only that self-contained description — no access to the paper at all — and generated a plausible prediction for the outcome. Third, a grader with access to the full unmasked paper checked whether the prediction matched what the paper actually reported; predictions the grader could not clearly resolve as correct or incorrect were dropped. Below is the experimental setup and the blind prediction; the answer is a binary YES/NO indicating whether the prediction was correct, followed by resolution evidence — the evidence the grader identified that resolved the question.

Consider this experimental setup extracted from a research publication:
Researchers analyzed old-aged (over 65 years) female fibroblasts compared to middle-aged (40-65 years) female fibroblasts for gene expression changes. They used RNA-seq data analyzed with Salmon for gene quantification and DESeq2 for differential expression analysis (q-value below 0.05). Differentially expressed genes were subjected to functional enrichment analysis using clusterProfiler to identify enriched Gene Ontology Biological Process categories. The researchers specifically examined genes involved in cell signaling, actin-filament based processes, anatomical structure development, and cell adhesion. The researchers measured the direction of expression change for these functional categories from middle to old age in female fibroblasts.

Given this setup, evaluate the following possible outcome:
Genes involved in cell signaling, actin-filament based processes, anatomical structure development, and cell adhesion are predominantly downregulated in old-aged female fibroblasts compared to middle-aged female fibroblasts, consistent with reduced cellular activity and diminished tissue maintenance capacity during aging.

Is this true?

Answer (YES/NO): YES